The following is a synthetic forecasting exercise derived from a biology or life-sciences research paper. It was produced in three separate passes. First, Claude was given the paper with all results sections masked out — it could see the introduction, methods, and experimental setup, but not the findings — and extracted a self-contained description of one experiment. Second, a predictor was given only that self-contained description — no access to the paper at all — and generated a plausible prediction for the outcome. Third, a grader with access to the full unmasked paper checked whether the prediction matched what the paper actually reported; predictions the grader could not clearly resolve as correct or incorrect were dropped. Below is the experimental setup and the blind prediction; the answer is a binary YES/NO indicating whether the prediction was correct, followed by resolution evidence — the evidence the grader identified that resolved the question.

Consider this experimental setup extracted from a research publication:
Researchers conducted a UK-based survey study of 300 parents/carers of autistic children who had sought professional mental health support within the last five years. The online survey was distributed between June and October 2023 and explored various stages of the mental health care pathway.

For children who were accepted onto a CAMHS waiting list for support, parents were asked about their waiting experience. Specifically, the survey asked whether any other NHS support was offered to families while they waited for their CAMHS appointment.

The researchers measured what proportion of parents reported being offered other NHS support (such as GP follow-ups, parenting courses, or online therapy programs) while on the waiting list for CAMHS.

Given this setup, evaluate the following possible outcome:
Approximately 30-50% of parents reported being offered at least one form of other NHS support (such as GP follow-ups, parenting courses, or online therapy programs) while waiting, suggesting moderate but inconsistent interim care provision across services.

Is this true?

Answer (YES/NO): NO